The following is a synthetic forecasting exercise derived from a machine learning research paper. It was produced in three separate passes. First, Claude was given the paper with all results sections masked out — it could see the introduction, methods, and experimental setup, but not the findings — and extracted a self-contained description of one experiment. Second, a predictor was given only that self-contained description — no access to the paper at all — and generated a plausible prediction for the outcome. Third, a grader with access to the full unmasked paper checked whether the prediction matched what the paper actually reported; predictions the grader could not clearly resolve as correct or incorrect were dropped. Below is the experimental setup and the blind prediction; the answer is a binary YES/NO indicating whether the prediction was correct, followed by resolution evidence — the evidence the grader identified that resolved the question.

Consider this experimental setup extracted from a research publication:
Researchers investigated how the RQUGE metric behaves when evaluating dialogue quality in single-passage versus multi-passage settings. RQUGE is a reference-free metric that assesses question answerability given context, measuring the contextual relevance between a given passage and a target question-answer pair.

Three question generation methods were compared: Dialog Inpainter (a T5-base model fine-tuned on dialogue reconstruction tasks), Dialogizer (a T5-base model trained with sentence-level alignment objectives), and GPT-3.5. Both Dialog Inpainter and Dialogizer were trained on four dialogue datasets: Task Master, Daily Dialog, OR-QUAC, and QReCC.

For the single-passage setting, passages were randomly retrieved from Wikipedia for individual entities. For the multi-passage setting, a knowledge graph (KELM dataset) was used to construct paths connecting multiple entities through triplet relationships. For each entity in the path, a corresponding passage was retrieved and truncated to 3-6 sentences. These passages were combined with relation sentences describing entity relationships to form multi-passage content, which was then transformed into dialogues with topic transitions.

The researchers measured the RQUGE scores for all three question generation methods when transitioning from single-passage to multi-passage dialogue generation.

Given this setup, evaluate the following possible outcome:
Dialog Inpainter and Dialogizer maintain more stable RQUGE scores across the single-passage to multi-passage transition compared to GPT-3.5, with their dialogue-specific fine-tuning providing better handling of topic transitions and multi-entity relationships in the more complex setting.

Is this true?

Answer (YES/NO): NO